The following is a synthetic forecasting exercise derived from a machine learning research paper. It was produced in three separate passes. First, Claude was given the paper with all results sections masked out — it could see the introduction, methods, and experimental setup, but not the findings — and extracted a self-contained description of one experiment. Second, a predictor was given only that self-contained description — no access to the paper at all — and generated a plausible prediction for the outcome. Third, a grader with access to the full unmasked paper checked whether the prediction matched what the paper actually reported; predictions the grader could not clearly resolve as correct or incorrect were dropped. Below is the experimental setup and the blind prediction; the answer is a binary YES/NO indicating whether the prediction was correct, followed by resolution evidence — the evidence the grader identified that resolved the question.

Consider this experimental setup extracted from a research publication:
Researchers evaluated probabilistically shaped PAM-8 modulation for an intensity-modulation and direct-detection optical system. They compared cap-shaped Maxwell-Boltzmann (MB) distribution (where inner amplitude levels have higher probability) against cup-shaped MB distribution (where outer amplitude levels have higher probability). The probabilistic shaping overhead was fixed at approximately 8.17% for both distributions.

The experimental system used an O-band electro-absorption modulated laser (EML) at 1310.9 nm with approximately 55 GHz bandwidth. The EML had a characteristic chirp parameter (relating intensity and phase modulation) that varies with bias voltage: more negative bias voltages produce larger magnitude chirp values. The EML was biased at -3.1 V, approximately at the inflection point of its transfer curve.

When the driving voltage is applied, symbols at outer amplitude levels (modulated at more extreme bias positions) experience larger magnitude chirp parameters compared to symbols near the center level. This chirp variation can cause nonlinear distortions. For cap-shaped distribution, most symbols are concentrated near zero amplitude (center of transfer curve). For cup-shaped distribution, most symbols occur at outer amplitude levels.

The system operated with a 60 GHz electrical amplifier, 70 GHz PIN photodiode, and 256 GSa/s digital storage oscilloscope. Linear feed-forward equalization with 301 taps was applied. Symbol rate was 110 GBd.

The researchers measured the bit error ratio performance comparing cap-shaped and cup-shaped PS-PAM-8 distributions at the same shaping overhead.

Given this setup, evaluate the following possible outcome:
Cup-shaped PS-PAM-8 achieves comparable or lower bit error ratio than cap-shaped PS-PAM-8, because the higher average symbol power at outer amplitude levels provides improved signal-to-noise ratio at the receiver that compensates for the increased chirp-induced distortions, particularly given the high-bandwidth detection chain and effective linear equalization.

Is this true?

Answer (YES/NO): NO